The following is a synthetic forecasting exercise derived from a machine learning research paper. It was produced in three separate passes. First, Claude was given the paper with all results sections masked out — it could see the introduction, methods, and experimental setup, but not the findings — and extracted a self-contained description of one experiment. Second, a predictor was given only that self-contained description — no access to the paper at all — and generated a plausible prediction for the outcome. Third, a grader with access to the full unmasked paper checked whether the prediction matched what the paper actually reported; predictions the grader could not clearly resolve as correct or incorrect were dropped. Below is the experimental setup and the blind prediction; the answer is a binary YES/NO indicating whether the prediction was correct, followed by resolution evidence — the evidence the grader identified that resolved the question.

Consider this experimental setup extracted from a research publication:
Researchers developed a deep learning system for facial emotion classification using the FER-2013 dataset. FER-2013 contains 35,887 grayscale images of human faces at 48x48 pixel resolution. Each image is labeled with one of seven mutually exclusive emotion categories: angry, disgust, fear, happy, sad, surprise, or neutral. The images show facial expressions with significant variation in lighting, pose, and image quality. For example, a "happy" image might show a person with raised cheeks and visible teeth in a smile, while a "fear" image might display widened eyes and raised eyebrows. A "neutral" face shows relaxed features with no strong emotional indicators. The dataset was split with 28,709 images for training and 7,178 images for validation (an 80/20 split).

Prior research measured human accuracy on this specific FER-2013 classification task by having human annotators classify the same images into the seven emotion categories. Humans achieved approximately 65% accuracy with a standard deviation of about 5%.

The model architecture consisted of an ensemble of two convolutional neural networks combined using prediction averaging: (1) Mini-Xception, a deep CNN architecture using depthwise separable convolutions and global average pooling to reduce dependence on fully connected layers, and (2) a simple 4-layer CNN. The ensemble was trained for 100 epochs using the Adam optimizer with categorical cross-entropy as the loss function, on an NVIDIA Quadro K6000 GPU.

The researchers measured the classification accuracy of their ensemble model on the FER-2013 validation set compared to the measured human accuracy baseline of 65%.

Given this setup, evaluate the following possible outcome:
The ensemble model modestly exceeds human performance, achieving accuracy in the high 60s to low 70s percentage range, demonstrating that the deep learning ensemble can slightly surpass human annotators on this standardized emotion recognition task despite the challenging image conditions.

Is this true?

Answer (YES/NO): YES